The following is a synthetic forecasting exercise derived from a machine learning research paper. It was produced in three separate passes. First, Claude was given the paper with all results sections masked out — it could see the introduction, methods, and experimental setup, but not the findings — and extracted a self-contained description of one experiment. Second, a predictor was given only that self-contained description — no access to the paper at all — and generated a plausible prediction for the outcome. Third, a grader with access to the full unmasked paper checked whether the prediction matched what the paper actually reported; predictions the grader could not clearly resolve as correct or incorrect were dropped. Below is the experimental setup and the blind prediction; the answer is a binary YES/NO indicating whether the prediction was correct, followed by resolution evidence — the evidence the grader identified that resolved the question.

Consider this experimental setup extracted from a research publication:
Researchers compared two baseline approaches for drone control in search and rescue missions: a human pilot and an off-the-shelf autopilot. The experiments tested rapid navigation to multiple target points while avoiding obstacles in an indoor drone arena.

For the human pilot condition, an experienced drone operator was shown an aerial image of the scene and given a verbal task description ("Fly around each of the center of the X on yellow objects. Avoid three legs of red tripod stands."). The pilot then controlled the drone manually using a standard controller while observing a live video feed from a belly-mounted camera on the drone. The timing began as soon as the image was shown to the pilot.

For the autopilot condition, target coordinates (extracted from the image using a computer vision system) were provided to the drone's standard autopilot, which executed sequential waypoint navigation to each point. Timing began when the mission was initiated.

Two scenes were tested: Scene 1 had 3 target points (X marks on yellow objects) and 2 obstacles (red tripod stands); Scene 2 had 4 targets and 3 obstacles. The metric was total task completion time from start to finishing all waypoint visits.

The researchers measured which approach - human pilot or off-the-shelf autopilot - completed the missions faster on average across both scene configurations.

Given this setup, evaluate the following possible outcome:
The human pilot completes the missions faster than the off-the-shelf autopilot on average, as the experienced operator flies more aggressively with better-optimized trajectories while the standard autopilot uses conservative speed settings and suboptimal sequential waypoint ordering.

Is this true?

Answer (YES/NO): NO